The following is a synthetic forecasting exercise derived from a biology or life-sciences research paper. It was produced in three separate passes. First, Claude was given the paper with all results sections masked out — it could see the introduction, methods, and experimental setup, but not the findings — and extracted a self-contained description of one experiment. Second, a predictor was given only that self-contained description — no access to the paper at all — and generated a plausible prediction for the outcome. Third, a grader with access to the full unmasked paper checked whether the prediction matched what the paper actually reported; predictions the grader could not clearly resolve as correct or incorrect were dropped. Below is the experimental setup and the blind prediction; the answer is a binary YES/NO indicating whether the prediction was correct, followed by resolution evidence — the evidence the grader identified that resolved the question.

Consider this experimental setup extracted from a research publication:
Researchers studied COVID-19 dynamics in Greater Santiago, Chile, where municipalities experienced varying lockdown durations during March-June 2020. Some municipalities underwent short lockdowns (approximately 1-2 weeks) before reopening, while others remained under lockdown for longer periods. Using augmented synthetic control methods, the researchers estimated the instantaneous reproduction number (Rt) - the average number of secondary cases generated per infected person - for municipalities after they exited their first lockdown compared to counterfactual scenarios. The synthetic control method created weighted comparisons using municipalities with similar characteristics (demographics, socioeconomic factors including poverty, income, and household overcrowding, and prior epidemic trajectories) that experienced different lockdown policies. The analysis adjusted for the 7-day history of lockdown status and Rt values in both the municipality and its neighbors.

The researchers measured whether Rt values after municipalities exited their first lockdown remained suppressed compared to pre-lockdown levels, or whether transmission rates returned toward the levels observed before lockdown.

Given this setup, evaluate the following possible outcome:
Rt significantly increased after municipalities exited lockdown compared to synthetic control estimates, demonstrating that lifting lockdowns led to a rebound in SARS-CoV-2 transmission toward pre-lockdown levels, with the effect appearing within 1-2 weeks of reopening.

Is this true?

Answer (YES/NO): YES